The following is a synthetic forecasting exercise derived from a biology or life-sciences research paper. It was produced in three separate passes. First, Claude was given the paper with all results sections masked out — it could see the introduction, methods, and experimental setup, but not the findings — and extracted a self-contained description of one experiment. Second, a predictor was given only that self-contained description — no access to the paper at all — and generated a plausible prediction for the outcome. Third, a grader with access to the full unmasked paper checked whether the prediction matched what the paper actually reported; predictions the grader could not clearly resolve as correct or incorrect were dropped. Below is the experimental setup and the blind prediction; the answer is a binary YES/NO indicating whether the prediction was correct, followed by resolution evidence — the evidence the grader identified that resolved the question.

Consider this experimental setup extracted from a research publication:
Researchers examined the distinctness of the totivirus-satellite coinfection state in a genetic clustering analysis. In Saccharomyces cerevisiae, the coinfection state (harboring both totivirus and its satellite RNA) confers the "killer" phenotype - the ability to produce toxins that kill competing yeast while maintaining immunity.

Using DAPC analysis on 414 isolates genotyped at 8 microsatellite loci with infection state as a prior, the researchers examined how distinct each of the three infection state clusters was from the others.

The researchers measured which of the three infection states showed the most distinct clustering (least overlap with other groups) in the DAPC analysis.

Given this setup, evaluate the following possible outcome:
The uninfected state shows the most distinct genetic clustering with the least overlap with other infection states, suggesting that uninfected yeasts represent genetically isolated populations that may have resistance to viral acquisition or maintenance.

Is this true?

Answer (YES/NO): NO